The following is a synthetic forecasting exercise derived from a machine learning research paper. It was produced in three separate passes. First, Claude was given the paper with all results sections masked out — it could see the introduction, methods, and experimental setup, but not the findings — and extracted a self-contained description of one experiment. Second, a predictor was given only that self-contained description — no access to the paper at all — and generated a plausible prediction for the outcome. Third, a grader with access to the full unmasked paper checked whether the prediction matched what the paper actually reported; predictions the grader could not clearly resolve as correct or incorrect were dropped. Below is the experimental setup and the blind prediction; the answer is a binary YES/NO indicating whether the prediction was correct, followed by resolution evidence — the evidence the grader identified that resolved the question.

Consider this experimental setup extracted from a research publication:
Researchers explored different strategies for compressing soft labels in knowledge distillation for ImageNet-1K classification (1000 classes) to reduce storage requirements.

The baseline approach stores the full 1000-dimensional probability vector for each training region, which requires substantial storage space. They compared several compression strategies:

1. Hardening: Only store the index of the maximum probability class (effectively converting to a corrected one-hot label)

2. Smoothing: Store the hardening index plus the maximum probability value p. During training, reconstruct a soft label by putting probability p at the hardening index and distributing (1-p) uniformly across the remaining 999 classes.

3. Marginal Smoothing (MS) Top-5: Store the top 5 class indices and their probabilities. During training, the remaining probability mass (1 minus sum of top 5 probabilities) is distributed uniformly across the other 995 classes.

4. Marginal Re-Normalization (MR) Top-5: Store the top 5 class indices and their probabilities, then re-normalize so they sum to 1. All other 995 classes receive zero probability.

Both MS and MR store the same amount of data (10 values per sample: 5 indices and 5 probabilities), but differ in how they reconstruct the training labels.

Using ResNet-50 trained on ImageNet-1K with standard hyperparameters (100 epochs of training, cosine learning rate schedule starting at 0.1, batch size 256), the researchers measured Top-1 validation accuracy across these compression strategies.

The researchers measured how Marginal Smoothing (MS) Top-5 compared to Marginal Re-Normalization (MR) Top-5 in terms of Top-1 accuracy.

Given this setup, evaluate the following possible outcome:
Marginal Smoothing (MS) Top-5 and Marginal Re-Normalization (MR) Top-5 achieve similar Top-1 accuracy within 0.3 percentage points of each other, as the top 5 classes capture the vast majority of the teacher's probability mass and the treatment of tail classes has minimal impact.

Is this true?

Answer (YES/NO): YES